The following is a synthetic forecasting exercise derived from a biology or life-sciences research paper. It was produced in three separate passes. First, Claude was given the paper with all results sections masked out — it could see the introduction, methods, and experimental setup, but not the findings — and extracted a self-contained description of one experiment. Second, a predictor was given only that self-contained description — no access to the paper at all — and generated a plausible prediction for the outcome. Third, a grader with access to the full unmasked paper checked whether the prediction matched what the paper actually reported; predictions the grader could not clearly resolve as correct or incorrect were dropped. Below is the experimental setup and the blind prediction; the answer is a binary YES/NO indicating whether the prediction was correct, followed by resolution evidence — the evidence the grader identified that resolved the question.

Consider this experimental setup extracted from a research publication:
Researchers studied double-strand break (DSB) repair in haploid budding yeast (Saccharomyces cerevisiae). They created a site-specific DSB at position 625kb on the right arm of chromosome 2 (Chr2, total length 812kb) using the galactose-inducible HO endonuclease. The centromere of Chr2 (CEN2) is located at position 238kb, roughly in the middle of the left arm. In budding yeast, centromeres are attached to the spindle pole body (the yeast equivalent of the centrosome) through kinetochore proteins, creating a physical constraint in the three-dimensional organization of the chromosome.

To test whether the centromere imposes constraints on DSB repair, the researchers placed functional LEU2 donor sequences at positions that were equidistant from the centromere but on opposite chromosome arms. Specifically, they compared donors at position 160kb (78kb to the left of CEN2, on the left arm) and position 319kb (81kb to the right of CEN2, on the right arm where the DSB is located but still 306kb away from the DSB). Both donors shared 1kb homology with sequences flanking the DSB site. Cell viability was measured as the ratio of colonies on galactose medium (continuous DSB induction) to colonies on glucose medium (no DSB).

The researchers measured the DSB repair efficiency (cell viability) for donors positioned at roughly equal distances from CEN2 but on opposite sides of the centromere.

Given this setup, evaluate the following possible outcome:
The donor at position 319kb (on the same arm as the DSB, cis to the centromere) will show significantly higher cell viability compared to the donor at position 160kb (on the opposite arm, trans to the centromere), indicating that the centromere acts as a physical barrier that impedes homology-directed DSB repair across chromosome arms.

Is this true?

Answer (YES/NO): NO